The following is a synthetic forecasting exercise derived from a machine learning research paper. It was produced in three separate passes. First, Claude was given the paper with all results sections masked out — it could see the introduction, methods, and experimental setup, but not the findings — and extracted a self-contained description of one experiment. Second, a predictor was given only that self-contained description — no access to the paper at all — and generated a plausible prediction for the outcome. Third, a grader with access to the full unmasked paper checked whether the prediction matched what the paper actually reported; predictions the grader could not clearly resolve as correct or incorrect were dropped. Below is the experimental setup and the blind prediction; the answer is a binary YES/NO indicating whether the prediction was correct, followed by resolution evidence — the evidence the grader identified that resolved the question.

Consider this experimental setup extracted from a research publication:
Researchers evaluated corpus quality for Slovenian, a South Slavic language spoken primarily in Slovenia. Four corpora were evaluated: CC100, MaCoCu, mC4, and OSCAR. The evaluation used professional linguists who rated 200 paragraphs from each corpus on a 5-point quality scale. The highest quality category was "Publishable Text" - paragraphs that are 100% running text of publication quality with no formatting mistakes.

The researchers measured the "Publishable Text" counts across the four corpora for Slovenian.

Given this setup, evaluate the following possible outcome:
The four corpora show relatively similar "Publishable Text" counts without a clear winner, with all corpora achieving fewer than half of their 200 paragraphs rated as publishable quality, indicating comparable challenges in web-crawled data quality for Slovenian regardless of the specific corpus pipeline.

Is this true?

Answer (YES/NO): NO